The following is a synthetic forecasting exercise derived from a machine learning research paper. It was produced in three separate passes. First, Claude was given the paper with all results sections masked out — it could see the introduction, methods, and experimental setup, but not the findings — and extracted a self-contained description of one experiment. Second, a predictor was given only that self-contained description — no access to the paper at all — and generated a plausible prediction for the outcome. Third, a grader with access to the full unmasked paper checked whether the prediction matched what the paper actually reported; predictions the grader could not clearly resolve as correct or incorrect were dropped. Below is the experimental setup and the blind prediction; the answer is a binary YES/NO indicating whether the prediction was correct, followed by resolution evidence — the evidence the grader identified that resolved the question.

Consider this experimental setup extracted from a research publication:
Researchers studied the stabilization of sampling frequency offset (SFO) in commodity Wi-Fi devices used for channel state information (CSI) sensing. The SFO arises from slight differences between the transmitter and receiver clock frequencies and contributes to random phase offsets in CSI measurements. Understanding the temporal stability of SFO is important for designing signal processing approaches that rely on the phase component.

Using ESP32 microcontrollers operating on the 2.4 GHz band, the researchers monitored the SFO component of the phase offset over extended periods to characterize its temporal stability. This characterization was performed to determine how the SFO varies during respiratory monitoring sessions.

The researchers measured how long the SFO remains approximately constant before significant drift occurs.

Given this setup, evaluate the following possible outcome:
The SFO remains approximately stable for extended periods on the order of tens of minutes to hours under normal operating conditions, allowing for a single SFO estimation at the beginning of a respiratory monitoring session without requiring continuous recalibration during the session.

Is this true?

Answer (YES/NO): NO